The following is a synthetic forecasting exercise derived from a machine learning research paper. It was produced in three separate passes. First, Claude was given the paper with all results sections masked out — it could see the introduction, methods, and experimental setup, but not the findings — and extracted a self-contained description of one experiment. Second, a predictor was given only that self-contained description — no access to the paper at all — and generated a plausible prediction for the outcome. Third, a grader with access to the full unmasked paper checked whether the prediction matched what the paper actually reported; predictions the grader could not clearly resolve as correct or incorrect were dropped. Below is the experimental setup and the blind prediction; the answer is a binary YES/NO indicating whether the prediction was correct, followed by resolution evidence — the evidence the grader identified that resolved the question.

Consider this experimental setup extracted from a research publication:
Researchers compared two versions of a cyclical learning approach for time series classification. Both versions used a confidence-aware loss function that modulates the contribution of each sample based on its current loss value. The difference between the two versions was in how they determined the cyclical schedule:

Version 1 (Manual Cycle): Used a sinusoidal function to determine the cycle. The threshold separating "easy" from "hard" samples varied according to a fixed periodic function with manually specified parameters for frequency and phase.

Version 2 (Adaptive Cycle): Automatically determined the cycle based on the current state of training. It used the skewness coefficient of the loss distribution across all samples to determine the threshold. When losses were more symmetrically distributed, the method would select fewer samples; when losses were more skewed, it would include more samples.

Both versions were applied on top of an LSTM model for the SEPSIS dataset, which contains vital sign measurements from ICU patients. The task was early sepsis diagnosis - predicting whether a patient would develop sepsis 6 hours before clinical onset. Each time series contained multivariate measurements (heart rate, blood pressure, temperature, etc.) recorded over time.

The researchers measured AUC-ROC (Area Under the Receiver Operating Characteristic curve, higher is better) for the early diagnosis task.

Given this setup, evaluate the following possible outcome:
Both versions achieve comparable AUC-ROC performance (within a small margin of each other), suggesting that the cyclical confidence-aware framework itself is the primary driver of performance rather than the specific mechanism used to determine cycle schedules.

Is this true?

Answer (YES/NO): YES